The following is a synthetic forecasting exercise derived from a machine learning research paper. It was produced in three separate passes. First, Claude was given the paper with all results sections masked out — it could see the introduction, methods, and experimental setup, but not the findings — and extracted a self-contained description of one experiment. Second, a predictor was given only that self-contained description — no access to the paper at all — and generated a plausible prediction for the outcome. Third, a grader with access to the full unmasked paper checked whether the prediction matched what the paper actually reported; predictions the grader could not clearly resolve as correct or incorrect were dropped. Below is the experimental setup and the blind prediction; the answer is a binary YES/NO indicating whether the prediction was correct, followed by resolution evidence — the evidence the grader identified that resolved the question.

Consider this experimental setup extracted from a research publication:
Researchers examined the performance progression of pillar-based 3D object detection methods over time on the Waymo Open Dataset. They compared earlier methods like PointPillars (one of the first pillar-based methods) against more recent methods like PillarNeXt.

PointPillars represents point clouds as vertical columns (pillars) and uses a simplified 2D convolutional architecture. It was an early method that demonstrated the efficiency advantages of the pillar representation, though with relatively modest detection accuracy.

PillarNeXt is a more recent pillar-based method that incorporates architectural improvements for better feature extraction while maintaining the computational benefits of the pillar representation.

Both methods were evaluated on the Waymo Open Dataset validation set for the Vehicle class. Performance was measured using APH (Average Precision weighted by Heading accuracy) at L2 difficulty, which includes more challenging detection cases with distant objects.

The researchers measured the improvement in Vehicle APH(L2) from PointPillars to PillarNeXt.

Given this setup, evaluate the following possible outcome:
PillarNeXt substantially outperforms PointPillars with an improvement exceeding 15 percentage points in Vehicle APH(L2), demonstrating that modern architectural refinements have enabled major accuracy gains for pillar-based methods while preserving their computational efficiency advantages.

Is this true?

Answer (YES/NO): NO